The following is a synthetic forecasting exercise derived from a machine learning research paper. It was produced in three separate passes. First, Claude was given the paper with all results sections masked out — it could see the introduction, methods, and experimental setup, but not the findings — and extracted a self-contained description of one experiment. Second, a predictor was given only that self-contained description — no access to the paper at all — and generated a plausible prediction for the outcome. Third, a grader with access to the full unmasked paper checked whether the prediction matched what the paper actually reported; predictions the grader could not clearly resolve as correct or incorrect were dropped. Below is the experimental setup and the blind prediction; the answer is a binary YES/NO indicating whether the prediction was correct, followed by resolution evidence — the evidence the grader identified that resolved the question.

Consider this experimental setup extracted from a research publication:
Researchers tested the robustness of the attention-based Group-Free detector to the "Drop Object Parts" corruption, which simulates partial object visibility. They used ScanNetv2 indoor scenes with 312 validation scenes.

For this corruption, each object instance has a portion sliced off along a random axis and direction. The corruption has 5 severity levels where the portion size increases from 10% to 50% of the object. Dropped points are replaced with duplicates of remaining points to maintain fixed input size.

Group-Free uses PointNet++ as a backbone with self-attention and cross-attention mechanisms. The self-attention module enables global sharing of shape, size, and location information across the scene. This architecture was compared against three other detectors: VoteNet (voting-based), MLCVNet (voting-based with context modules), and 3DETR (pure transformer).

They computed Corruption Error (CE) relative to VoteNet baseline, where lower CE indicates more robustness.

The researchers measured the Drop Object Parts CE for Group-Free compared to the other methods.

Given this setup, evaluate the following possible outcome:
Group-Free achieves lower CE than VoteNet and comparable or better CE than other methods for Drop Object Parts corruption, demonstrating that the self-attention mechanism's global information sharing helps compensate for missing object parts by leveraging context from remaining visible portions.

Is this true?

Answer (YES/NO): YES